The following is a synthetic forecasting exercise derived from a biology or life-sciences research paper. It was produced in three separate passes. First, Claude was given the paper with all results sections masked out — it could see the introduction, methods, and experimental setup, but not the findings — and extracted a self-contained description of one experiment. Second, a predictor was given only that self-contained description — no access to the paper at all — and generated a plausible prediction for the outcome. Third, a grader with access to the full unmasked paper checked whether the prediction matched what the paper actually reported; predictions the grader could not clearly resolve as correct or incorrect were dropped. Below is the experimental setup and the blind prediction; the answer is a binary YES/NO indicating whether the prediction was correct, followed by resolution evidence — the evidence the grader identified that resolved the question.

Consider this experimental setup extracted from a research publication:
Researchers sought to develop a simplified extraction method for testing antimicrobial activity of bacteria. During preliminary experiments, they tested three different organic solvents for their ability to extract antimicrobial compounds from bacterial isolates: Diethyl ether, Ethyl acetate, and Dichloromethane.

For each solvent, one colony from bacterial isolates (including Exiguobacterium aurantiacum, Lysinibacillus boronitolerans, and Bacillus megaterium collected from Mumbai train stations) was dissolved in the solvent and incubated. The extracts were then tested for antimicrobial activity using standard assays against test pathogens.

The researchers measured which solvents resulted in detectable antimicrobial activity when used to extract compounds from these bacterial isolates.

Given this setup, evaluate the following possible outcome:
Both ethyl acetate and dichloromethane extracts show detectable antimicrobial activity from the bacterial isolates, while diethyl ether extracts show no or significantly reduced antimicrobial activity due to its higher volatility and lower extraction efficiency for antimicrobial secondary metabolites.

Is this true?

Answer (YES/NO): NO